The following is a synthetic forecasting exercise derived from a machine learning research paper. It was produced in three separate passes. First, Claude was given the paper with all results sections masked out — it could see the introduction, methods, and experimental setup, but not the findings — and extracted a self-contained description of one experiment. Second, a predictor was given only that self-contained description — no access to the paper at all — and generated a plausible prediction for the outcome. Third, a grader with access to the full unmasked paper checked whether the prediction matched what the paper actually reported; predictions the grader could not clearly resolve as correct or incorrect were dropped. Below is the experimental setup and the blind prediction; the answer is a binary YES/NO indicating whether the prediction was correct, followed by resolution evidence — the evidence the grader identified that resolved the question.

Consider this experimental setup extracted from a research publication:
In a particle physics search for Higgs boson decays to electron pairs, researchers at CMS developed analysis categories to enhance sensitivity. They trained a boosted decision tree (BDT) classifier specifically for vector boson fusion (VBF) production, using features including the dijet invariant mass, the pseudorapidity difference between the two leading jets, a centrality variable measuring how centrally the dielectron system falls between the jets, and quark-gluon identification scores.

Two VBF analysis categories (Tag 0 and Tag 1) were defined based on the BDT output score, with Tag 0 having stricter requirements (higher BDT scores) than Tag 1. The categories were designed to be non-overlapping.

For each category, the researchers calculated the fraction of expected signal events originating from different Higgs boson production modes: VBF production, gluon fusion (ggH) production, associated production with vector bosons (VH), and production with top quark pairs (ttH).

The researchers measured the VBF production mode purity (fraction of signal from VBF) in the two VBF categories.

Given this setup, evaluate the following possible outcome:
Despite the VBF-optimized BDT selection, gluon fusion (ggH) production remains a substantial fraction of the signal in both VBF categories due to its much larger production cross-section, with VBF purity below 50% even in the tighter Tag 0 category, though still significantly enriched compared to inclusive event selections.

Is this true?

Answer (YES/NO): NO